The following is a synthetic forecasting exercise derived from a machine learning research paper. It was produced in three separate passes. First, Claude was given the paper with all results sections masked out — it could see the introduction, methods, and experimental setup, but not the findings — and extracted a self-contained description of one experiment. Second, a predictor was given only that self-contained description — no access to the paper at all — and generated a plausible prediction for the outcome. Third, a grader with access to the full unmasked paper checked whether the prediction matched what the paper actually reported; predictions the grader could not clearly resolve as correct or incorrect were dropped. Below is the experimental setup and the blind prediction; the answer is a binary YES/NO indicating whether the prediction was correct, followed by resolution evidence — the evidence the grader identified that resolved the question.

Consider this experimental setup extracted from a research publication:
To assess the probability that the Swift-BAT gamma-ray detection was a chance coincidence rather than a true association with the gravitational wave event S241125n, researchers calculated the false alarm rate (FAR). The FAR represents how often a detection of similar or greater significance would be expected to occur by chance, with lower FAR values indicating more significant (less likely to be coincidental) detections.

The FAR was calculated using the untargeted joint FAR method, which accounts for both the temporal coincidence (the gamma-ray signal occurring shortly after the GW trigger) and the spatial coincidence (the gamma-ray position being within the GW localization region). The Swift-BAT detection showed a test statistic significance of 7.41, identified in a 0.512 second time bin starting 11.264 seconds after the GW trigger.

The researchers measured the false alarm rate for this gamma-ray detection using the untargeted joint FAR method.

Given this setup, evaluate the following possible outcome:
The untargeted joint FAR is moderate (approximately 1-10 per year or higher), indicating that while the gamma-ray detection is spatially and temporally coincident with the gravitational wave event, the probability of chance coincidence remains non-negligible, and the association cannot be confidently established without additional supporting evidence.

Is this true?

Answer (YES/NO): NO